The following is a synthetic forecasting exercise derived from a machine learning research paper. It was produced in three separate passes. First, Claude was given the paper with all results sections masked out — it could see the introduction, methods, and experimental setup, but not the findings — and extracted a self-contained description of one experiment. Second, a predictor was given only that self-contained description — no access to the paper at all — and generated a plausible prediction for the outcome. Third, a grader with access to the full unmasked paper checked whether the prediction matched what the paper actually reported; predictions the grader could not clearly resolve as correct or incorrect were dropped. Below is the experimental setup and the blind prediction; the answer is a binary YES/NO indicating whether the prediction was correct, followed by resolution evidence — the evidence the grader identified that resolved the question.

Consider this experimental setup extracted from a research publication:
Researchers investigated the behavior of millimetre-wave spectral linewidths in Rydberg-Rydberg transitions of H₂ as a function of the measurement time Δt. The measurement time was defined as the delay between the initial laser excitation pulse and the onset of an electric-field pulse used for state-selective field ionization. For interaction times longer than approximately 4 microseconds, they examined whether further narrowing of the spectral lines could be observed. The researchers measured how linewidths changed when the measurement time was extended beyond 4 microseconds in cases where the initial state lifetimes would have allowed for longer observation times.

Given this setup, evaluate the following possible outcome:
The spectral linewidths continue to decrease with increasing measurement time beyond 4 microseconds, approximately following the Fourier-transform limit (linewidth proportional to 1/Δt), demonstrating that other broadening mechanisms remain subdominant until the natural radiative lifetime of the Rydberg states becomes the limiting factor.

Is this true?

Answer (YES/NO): NO